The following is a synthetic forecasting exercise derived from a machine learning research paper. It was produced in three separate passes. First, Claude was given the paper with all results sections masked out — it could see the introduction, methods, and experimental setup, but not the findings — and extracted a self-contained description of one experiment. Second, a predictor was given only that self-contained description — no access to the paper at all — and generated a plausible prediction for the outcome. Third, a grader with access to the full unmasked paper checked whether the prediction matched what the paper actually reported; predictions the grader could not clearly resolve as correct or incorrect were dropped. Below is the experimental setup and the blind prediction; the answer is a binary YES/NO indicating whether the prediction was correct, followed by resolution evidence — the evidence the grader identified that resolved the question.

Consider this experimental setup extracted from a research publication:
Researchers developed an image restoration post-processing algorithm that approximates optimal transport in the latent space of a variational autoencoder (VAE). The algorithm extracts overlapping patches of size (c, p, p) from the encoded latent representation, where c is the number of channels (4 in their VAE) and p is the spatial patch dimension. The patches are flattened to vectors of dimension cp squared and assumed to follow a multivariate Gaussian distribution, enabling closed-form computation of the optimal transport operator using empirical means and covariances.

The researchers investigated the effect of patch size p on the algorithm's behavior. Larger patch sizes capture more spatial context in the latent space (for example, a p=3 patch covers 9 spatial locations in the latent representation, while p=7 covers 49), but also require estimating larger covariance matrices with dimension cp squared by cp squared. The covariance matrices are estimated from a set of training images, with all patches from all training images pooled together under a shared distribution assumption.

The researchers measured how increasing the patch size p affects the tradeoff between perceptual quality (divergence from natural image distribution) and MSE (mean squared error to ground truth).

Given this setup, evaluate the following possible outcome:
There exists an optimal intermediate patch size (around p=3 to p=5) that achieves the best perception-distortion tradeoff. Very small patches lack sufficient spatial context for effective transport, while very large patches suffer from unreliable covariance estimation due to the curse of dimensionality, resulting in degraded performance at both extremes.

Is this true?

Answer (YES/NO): YES